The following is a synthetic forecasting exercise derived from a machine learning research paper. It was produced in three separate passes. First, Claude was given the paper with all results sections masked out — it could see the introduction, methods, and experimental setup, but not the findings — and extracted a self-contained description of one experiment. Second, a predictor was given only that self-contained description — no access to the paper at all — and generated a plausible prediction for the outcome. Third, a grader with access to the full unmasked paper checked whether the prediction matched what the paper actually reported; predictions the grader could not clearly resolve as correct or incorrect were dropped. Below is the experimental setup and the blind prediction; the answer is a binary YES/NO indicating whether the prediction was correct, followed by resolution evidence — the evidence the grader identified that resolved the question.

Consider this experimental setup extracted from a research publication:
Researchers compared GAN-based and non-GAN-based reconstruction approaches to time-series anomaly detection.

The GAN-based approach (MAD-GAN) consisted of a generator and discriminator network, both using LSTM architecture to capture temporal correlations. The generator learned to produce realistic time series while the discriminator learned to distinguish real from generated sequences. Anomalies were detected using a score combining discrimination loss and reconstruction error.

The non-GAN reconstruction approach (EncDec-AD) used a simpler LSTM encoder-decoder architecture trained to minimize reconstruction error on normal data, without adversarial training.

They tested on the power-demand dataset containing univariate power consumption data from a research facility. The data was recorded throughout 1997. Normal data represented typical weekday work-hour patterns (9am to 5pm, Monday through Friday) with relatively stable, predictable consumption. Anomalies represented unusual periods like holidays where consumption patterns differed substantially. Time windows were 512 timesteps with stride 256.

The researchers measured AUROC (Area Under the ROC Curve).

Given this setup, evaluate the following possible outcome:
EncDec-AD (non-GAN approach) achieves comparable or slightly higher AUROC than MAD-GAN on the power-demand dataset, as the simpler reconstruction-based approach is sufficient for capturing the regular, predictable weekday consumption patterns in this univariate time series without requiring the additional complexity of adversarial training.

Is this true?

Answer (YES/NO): NO